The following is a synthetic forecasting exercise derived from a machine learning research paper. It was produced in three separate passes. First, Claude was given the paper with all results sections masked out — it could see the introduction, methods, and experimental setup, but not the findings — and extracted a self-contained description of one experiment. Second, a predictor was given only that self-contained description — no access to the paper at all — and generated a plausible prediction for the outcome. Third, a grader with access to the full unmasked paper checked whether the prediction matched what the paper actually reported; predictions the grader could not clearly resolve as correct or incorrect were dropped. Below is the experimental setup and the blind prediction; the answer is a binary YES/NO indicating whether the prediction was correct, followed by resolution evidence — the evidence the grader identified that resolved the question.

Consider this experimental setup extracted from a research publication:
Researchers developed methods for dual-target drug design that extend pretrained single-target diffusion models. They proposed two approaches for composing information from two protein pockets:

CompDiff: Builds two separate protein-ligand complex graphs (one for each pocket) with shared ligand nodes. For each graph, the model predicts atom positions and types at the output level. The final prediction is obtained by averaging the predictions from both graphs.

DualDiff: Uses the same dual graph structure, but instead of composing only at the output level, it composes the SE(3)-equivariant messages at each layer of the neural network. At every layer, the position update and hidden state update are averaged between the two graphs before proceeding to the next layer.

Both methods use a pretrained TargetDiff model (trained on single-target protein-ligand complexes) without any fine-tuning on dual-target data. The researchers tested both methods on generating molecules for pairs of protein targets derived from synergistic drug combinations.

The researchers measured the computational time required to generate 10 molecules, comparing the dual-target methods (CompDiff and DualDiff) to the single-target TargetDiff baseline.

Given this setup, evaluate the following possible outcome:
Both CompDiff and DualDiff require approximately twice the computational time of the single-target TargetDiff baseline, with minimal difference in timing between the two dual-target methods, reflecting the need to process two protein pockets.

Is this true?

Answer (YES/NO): YES